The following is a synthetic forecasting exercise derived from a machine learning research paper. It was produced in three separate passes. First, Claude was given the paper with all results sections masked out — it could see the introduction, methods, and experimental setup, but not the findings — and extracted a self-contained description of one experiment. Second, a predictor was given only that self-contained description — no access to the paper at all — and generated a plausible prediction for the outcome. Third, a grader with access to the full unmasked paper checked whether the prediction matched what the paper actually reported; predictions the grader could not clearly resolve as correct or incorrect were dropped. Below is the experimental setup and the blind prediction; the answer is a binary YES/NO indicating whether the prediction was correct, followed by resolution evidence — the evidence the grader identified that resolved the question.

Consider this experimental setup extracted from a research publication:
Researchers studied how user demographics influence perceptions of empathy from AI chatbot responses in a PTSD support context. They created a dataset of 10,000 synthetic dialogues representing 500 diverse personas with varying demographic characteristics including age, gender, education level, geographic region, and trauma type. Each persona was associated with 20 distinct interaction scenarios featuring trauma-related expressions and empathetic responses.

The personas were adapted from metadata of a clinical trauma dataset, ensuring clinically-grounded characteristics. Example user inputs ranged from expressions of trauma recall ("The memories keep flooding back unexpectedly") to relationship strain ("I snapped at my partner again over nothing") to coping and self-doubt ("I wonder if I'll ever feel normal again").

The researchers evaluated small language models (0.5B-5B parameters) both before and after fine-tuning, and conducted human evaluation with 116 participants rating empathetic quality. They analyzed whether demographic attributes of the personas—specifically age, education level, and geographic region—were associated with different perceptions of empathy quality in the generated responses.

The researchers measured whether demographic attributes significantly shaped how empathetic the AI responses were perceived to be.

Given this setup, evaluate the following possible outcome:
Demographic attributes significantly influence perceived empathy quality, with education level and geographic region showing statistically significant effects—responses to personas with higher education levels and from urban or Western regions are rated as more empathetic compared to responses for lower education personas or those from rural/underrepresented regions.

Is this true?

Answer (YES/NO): NO